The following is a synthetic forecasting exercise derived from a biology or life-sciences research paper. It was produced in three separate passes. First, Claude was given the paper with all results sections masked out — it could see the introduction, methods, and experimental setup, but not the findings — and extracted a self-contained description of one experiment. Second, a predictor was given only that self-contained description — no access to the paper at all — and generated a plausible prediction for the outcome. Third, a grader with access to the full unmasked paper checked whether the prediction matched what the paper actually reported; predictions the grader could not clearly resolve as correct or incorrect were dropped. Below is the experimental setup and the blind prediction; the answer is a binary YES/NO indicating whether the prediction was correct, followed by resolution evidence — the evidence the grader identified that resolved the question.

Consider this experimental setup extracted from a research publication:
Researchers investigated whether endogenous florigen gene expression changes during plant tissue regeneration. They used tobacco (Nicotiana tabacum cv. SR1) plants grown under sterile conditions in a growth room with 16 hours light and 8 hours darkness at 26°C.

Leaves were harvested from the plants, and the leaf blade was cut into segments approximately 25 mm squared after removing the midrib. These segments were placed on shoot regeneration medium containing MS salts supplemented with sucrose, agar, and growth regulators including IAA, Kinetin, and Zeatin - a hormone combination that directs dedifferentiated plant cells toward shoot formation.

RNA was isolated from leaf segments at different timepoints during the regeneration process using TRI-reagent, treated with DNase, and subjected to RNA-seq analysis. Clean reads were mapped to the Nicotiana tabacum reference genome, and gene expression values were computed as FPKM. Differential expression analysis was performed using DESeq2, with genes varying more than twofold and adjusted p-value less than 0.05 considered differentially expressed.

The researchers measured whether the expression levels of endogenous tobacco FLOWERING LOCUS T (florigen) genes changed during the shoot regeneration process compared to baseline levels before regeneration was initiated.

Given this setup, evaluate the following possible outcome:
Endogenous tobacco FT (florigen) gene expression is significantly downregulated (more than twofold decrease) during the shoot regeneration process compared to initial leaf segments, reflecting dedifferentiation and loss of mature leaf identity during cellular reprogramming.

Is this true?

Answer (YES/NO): NO